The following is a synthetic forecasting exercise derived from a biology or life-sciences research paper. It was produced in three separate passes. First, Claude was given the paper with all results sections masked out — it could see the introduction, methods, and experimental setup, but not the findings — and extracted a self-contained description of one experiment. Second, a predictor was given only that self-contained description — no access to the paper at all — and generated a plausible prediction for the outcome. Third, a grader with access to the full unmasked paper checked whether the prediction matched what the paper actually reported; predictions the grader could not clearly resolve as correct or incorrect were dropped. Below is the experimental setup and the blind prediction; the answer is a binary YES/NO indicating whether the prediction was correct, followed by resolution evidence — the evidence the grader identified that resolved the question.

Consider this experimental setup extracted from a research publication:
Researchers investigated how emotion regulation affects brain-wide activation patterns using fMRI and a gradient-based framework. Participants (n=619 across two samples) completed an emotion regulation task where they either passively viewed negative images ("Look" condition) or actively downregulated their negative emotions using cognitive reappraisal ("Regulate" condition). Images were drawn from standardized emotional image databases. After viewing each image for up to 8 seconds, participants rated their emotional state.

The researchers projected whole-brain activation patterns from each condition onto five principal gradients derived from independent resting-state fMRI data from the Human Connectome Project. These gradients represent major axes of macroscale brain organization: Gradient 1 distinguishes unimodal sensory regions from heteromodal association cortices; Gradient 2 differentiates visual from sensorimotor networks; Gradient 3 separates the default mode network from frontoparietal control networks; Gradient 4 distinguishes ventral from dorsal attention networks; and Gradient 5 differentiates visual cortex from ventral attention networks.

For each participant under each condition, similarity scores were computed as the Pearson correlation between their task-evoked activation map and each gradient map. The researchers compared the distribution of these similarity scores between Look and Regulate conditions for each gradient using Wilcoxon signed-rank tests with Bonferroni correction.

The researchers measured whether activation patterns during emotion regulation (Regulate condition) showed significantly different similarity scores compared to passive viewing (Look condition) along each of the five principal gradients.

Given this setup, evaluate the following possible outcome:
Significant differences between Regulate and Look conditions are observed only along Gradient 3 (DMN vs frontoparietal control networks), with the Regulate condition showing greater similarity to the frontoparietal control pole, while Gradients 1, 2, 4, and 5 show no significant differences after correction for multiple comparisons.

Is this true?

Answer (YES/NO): NO